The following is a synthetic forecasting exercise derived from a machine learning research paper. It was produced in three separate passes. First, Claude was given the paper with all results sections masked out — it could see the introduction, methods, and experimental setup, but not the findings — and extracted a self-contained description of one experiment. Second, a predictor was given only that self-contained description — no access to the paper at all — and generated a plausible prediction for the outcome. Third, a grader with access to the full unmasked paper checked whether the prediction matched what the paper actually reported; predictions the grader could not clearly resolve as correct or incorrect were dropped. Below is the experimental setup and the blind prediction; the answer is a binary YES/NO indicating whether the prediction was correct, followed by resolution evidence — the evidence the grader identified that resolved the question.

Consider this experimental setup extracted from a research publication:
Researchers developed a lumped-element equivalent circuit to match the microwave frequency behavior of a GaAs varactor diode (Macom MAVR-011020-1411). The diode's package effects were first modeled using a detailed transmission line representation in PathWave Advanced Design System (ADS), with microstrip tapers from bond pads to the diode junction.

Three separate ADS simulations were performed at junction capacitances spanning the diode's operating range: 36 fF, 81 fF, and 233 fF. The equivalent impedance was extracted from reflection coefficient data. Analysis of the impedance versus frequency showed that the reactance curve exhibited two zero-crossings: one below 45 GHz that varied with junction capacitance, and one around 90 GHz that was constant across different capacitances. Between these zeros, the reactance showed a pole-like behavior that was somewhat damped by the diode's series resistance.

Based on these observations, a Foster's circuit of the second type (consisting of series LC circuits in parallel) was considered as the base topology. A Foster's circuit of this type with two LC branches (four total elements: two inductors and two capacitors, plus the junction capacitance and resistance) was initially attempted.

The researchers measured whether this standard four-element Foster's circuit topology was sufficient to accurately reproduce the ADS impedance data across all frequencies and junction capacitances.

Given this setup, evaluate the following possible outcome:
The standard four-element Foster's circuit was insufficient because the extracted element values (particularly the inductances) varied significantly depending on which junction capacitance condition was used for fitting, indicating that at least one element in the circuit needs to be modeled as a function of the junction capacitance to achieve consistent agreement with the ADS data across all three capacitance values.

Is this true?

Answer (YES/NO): NO